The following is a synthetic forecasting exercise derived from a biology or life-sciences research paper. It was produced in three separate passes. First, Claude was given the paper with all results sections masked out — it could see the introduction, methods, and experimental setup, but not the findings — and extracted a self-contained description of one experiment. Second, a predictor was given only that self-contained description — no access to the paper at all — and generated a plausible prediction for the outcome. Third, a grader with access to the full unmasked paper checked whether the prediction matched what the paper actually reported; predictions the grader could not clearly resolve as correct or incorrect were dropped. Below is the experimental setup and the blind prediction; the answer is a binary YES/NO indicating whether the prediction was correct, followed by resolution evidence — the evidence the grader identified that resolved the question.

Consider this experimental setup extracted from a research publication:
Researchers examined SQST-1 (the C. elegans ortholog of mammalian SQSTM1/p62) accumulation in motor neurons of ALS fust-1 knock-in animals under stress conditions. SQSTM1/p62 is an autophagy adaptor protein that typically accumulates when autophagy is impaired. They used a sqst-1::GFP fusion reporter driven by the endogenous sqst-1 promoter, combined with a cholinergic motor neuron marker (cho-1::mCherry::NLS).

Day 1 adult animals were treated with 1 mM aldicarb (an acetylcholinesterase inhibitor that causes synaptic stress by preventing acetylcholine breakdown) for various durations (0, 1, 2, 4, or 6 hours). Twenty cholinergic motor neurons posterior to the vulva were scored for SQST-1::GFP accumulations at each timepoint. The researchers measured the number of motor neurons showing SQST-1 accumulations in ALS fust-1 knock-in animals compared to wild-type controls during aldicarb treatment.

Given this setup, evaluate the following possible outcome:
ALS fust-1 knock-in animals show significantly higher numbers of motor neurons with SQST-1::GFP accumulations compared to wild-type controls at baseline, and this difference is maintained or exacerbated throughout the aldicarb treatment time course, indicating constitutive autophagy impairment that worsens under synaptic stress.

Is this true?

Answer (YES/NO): NO